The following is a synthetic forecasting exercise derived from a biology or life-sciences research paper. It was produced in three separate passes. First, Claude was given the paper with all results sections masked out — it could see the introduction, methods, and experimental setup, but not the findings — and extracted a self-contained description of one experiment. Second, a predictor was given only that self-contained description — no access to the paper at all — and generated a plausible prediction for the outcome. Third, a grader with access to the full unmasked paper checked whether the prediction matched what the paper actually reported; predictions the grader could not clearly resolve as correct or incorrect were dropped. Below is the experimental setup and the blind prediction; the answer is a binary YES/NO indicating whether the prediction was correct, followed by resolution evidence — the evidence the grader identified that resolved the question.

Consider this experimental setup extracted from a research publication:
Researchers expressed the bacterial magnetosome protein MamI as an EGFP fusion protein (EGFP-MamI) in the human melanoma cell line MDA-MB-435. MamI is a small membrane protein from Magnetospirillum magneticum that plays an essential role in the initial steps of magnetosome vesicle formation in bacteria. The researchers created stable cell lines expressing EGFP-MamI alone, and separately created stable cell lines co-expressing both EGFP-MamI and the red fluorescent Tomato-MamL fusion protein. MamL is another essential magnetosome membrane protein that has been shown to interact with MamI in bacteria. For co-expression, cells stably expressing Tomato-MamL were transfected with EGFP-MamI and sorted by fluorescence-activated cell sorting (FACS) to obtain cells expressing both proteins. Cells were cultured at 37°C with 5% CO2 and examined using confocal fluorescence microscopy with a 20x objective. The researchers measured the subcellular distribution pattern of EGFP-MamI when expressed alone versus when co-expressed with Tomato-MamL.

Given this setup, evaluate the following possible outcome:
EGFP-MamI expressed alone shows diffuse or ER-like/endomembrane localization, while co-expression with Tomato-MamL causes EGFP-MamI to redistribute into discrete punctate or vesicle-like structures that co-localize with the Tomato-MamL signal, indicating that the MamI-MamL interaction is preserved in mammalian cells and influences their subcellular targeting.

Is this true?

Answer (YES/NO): YES